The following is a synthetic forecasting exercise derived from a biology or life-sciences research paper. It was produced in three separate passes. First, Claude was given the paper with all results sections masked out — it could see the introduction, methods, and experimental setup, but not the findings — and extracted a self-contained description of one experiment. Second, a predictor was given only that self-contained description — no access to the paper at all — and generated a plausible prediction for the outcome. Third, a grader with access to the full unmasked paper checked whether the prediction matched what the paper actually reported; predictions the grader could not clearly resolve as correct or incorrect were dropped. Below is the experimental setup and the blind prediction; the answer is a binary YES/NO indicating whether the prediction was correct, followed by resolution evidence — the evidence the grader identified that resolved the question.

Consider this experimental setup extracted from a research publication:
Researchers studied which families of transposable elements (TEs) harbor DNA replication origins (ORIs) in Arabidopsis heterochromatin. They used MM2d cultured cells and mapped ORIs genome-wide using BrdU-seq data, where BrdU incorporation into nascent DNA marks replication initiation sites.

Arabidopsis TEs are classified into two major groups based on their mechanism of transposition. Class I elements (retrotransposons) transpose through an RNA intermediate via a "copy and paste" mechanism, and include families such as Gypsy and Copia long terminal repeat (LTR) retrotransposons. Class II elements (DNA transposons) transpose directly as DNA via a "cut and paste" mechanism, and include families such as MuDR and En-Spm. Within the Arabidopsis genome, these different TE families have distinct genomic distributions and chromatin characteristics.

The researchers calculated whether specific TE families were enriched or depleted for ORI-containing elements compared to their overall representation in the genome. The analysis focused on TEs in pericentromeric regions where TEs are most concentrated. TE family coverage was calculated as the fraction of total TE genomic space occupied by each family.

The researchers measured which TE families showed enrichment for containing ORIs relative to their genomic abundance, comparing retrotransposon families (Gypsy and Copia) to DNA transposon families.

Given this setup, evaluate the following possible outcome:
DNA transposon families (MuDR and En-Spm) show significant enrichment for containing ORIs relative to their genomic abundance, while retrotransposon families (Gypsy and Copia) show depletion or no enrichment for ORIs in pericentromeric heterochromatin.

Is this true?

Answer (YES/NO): NO